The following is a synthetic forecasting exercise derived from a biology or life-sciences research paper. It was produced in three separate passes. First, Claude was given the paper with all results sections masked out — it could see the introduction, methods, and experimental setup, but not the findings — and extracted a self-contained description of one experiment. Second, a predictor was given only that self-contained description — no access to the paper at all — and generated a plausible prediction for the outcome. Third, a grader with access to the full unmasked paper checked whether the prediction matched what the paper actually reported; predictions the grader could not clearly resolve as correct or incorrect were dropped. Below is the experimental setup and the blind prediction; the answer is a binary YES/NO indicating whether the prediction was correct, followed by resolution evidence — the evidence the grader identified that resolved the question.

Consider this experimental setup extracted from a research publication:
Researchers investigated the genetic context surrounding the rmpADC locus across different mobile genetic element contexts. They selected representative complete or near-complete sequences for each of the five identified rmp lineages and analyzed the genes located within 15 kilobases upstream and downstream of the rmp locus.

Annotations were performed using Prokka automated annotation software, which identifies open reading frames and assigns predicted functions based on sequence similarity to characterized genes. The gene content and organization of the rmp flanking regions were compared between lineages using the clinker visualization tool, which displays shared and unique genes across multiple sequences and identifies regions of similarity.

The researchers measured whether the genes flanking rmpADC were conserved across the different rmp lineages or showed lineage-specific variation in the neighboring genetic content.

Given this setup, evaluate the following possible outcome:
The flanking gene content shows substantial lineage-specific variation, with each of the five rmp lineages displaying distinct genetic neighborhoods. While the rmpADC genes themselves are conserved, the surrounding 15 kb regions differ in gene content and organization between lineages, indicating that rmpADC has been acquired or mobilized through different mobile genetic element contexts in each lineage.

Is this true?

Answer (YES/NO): NO